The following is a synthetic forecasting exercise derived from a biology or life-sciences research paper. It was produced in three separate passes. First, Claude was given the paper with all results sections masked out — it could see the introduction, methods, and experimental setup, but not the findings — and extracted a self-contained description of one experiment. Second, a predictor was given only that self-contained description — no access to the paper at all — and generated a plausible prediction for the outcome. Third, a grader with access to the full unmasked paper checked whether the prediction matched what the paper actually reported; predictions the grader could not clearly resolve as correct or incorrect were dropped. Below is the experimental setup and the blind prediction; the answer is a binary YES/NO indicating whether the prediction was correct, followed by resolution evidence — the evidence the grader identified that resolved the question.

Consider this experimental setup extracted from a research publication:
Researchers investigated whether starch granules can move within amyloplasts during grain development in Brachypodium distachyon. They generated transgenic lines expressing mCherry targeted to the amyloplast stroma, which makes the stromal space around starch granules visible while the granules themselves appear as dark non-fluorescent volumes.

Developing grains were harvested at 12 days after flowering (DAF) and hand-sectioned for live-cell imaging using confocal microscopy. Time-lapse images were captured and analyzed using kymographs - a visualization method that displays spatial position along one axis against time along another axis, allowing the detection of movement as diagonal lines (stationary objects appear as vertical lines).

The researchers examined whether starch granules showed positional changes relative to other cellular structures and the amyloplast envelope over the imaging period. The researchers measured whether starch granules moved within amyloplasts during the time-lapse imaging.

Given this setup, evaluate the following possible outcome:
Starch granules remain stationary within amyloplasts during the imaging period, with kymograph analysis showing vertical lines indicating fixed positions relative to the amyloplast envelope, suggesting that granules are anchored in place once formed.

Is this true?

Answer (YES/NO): NO